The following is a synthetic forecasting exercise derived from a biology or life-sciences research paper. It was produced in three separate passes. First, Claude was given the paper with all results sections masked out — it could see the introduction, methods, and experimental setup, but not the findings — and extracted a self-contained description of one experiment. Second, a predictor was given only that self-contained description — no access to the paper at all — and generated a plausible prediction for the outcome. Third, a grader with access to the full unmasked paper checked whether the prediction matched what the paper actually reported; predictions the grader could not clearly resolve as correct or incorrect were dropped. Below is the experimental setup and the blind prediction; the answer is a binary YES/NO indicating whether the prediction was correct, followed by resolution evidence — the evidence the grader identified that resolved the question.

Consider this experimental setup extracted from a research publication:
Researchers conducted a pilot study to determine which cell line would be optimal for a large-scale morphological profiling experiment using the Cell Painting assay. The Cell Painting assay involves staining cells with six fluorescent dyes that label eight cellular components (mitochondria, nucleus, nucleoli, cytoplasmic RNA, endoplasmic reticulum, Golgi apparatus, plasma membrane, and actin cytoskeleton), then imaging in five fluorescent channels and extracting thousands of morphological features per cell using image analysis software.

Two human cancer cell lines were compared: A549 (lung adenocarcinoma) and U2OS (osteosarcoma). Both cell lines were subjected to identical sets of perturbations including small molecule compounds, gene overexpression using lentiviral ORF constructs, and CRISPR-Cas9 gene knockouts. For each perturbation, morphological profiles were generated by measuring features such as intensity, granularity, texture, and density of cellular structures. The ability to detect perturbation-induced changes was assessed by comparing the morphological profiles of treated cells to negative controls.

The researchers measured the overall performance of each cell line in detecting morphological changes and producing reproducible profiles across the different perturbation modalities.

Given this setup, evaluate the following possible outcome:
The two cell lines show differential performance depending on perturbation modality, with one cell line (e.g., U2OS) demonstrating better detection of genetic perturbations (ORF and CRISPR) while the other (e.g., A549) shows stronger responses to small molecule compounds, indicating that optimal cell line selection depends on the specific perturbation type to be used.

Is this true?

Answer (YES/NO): NO